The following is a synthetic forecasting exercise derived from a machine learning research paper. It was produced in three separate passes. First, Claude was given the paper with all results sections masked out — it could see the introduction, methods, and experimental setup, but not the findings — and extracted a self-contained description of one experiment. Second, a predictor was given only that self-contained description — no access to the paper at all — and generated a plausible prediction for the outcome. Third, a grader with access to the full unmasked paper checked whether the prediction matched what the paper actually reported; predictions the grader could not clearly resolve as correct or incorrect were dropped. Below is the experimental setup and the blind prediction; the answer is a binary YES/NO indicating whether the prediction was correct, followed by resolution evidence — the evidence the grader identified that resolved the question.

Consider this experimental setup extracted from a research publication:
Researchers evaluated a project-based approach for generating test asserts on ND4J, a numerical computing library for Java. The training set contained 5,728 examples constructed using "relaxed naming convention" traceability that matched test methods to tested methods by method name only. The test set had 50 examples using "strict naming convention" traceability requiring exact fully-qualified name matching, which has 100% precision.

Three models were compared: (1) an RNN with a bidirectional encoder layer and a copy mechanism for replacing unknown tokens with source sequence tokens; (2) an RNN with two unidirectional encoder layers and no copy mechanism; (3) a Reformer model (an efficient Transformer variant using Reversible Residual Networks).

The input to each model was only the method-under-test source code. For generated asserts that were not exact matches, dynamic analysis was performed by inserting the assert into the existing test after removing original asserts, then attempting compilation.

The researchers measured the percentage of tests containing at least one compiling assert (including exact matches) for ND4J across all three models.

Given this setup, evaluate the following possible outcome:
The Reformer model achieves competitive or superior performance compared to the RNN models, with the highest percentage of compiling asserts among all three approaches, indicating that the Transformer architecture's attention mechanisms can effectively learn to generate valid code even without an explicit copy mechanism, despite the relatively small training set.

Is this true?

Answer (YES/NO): NO